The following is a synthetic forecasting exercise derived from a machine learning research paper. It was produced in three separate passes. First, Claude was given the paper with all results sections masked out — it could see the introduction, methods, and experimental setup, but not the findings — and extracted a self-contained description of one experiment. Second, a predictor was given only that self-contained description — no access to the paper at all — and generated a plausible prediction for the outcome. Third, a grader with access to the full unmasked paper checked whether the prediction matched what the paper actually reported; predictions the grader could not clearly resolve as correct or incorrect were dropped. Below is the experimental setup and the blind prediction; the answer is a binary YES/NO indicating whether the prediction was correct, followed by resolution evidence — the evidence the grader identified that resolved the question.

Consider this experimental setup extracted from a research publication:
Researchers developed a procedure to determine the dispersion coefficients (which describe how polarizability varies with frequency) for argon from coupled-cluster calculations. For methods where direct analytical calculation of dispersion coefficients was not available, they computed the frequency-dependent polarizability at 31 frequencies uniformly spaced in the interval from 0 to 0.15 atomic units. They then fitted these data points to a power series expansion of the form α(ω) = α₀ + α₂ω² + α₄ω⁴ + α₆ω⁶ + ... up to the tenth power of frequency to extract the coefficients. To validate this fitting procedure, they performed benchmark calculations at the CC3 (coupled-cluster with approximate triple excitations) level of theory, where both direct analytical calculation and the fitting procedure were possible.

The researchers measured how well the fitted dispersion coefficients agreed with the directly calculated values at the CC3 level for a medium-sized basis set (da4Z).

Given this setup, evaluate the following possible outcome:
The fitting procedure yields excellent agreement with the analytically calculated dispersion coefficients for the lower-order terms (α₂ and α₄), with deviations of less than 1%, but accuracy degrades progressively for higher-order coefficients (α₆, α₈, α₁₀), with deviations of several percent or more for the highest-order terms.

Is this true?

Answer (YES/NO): YES